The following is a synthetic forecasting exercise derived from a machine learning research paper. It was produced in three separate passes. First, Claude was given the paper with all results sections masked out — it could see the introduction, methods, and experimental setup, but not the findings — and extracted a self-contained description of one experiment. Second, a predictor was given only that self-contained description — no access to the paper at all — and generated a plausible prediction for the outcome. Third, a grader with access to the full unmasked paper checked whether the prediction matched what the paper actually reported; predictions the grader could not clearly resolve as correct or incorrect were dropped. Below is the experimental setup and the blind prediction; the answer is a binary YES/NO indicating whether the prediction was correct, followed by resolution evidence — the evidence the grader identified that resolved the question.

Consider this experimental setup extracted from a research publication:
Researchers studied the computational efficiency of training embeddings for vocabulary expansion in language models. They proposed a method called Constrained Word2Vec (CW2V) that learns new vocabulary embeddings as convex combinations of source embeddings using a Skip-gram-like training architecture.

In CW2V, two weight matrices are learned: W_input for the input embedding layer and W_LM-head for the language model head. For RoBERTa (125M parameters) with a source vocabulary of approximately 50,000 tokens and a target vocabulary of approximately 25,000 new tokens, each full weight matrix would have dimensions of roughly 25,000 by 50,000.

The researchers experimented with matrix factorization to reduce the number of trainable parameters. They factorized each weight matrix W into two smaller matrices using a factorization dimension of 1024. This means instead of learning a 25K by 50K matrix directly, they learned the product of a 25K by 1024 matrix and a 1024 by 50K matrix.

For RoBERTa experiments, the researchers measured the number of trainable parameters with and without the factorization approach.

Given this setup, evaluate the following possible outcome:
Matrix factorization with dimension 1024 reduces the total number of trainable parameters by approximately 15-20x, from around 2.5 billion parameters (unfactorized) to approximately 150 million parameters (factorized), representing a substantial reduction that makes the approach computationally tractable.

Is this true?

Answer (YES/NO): NO